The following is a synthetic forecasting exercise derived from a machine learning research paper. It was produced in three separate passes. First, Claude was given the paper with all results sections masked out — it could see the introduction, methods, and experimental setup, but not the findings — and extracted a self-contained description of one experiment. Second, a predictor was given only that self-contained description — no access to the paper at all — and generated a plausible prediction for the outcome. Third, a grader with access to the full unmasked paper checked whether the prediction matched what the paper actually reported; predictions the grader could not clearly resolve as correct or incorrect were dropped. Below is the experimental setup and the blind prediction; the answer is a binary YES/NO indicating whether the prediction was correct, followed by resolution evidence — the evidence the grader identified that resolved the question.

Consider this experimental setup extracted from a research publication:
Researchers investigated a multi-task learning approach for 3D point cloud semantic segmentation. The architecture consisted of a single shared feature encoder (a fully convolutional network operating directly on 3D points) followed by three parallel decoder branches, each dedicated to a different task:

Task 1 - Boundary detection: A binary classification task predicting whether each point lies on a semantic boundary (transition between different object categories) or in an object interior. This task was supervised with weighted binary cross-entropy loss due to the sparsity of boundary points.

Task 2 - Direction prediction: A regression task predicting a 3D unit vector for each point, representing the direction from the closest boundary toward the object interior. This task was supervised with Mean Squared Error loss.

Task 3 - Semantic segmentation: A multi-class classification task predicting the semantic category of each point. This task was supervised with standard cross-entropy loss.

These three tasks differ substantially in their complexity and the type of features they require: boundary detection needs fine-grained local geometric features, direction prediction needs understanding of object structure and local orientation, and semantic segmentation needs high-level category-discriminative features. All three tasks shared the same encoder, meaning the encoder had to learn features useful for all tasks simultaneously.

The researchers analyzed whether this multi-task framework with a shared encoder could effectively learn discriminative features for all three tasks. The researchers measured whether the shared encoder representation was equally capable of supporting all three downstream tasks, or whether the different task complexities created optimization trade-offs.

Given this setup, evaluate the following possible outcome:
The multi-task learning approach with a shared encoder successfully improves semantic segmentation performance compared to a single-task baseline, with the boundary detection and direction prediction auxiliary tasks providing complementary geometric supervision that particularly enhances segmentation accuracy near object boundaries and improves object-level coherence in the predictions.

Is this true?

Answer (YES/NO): YES